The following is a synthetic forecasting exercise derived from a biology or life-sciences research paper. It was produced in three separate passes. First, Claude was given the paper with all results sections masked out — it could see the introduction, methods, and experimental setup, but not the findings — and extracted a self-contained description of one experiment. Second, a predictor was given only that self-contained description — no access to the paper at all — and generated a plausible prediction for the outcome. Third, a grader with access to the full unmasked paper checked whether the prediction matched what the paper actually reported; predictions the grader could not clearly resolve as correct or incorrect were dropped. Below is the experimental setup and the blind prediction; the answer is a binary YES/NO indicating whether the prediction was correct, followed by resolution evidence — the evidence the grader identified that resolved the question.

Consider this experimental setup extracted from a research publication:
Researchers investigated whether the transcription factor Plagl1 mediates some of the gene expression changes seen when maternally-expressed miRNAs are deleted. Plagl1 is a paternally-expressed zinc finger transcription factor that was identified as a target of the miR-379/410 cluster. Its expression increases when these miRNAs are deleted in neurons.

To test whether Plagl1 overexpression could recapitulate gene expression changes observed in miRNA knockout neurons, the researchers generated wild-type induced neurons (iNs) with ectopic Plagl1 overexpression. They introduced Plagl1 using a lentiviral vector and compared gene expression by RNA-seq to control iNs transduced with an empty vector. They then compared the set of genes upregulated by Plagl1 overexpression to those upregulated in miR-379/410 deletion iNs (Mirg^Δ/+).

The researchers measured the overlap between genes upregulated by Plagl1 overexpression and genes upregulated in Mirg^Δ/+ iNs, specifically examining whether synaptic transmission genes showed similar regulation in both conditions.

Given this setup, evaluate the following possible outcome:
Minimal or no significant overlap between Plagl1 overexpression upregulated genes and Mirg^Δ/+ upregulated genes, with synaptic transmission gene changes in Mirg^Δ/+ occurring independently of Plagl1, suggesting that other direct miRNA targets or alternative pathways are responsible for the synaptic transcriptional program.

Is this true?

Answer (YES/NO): NO